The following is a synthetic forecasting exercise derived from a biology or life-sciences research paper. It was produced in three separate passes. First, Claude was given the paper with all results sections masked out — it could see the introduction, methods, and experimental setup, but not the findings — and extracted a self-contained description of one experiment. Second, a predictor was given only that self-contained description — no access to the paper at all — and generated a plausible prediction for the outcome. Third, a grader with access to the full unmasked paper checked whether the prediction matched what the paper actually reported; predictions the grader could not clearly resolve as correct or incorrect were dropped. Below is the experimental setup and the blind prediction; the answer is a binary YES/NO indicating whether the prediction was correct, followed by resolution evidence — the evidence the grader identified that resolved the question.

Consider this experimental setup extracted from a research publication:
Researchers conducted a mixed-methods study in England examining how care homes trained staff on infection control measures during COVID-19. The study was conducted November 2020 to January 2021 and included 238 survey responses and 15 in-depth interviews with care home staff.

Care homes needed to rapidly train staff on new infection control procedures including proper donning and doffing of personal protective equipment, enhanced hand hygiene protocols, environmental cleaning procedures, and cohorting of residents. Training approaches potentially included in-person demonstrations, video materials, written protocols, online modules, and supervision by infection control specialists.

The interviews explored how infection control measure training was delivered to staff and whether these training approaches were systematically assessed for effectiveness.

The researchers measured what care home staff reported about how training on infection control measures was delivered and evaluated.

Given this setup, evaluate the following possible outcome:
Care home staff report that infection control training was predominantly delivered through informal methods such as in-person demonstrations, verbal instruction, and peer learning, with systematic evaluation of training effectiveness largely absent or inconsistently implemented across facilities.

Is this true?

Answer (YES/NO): YES